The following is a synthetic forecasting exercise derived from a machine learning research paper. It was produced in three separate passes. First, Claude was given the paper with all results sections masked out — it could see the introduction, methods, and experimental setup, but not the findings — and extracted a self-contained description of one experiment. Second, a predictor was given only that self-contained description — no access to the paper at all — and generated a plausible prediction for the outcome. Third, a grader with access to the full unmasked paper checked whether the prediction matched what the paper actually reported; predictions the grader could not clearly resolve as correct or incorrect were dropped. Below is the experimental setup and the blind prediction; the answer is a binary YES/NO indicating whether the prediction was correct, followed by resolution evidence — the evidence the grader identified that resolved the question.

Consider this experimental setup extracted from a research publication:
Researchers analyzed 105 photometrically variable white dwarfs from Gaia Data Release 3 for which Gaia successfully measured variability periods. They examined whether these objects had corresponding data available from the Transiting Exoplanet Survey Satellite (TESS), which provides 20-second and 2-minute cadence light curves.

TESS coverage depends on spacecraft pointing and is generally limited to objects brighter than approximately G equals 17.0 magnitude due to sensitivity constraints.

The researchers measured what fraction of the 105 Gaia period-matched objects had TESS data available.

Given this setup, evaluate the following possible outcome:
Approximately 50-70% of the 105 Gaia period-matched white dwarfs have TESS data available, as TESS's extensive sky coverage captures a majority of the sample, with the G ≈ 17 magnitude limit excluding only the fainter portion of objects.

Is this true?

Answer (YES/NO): YES